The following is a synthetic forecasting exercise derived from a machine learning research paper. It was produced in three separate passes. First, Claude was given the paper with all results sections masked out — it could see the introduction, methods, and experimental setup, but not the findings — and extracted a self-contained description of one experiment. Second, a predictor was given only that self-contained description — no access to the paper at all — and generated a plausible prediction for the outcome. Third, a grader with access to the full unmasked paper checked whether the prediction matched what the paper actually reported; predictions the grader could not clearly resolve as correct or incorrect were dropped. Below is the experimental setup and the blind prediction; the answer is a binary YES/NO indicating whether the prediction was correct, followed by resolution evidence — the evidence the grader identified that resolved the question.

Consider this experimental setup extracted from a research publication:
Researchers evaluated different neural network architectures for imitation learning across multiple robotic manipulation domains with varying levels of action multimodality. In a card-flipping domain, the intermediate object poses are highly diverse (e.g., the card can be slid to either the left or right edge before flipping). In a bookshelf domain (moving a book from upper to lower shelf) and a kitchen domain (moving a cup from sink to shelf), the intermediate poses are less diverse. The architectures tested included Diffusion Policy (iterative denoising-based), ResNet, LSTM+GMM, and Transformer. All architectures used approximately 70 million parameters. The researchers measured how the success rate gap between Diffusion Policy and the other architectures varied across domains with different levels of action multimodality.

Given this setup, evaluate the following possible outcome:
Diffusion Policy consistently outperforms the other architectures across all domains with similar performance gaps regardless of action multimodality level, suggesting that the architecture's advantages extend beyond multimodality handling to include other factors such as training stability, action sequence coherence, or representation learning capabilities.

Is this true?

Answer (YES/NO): NO